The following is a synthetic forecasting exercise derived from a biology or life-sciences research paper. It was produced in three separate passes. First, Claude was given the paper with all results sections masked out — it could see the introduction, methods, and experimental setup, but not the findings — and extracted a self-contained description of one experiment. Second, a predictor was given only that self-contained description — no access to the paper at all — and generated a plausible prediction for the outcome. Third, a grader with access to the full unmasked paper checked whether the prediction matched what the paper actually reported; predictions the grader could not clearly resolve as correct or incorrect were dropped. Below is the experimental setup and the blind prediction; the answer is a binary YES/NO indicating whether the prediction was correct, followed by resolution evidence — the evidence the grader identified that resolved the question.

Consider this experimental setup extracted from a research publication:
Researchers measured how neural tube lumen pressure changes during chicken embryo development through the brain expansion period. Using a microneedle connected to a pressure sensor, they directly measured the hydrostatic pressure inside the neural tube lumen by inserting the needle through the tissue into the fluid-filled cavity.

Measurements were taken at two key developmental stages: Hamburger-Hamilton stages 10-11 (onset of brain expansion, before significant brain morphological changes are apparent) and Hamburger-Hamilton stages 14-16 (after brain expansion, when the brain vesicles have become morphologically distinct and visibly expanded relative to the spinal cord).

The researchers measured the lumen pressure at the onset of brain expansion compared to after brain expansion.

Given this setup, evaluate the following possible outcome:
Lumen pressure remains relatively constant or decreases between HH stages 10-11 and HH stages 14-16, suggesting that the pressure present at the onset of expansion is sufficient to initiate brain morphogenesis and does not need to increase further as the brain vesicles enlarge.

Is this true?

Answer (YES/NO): NO